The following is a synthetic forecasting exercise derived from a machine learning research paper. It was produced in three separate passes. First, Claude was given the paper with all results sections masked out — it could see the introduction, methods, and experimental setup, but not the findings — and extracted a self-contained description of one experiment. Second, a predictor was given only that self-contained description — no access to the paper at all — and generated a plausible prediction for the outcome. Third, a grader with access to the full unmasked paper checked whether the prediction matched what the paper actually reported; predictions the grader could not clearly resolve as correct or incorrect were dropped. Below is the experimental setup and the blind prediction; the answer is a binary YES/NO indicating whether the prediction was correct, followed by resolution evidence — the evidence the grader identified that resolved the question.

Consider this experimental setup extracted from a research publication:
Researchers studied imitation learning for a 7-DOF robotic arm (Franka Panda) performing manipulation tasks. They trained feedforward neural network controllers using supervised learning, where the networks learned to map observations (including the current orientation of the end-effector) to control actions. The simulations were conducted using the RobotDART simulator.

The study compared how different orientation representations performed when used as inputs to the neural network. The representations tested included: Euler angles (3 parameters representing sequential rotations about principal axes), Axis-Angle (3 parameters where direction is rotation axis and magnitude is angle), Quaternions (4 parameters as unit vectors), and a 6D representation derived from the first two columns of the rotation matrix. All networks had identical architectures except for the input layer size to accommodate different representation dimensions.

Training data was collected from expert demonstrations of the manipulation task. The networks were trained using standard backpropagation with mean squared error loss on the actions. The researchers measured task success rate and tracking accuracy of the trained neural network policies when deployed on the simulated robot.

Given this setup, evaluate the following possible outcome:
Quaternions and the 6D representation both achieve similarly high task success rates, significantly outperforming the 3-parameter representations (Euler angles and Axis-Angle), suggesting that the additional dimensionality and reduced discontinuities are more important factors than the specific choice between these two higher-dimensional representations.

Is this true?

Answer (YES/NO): NO